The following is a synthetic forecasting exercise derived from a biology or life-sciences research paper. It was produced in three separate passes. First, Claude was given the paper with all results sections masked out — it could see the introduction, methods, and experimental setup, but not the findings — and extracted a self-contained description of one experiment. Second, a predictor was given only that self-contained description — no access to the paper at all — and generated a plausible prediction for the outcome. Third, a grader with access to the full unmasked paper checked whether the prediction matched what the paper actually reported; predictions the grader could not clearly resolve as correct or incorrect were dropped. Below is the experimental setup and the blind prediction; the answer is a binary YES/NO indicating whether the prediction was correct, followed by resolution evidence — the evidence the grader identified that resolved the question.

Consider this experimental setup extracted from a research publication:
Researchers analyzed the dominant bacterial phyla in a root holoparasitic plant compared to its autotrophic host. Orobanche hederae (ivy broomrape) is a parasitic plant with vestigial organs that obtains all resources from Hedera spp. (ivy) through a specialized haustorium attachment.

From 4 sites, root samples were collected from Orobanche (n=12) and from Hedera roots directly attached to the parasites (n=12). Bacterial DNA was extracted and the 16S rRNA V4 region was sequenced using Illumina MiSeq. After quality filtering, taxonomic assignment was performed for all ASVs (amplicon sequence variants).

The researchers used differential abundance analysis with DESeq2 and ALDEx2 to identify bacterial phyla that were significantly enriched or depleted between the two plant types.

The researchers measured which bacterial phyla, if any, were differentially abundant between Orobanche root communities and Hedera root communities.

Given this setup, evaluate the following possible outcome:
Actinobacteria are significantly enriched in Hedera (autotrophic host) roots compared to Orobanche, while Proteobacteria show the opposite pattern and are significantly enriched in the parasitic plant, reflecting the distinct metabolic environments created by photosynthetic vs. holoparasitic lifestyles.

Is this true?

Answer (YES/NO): YES